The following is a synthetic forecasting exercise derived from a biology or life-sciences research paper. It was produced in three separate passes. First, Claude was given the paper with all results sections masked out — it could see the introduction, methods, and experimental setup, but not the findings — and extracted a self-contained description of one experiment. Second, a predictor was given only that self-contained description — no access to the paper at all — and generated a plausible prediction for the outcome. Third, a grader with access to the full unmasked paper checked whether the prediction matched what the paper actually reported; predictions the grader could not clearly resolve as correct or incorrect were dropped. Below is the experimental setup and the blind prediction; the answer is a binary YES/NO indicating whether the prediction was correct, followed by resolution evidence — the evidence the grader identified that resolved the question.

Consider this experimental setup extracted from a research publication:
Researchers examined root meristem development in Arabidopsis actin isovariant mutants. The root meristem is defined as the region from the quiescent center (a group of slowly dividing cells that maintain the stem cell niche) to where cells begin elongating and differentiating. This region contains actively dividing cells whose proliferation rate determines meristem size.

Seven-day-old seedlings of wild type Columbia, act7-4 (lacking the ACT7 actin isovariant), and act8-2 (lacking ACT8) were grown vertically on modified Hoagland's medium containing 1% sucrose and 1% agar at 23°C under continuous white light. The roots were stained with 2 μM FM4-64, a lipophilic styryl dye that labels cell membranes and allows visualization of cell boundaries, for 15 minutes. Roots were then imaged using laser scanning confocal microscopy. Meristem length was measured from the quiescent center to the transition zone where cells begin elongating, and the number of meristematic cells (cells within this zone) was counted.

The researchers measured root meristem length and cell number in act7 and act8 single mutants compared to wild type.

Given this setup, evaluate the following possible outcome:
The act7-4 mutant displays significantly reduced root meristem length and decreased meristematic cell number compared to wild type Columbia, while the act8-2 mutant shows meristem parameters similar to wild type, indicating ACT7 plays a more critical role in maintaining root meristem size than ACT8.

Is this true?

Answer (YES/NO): YES